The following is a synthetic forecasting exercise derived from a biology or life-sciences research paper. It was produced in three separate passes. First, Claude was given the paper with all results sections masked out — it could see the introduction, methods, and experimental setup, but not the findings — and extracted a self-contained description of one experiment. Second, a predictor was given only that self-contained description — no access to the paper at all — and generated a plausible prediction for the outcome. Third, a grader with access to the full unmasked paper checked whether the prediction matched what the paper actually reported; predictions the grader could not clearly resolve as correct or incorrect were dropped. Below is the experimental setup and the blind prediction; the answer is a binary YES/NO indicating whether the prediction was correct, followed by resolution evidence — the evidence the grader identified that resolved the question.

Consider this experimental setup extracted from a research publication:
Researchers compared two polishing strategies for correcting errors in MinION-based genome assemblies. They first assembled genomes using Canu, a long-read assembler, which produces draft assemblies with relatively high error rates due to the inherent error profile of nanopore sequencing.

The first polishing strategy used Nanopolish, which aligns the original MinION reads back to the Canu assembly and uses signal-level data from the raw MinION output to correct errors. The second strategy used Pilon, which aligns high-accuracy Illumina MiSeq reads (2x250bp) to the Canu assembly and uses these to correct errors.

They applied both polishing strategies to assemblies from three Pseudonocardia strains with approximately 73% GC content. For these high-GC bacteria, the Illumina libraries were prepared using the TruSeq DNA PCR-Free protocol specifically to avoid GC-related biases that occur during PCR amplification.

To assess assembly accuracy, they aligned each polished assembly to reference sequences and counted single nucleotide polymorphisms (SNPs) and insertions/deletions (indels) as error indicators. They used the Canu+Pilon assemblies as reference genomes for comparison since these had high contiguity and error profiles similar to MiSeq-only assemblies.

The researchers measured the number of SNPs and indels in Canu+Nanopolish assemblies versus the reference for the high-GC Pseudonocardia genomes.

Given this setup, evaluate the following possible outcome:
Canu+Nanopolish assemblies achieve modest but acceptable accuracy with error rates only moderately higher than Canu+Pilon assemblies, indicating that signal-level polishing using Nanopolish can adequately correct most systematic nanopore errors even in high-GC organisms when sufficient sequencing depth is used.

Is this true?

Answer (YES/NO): NO